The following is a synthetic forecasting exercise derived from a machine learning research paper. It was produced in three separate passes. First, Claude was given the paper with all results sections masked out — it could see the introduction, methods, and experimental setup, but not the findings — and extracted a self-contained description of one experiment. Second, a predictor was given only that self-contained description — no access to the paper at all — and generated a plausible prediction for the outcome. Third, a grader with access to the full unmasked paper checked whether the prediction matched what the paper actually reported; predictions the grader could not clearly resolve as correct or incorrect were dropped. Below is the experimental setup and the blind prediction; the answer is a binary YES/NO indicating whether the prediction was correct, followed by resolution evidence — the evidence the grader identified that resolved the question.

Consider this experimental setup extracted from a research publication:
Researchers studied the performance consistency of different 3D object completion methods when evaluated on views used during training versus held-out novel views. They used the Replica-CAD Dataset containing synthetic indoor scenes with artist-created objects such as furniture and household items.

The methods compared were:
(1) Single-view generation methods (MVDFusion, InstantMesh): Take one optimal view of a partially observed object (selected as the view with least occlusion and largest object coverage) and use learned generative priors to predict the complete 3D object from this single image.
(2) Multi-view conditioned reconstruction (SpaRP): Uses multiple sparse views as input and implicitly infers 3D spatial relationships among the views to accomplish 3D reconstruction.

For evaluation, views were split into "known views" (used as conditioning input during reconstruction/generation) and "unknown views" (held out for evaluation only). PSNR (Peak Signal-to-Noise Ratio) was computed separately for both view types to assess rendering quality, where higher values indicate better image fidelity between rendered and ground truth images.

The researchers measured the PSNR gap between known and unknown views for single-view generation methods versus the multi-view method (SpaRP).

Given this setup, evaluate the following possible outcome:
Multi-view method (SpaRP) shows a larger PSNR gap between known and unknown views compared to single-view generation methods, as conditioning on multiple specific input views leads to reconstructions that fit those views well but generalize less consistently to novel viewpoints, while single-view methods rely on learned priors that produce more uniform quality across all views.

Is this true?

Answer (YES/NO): YES